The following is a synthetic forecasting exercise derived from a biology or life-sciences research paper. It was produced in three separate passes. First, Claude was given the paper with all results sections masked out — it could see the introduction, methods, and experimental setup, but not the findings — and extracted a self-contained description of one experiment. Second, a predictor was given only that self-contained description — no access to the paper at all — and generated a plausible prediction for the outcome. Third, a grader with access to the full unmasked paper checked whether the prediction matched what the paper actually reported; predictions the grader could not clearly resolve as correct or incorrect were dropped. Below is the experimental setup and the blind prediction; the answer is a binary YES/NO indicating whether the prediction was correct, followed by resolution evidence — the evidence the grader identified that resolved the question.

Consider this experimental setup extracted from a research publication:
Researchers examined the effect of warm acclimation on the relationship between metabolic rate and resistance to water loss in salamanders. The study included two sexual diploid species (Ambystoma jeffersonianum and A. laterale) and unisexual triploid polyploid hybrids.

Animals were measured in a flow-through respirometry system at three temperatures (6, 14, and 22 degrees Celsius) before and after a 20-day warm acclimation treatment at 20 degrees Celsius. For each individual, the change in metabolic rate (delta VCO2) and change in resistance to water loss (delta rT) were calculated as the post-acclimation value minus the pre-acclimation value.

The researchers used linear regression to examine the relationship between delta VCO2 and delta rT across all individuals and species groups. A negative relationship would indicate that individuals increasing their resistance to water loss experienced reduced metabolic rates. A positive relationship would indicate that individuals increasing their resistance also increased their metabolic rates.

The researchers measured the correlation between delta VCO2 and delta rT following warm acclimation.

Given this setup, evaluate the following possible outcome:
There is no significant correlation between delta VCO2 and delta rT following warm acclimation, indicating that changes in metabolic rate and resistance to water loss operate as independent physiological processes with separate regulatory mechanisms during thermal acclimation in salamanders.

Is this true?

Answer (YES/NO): NO